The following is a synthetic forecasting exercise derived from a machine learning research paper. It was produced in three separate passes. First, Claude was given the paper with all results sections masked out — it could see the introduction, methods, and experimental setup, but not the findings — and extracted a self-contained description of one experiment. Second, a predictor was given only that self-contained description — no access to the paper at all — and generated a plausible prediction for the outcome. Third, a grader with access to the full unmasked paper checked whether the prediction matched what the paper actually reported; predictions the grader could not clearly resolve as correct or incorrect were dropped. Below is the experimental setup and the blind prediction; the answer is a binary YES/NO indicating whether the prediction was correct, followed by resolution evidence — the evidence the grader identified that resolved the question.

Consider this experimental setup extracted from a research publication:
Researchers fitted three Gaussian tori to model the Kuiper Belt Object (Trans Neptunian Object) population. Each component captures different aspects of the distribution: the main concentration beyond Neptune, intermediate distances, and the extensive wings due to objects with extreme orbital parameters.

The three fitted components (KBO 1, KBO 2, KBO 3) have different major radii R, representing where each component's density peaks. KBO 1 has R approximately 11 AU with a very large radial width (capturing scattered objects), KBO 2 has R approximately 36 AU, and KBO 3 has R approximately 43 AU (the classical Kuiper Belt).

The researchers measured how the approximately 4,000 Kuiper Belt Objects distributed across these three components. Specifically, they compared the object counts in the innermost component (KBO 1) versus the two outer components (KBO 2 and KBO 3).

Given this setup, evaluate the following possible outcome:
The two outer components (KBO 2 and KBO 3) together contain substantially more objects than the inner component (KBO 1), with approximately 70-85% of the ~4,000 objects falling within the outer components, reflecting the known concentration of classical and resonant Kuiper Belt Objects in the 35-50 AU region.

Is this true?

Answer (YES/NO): NO